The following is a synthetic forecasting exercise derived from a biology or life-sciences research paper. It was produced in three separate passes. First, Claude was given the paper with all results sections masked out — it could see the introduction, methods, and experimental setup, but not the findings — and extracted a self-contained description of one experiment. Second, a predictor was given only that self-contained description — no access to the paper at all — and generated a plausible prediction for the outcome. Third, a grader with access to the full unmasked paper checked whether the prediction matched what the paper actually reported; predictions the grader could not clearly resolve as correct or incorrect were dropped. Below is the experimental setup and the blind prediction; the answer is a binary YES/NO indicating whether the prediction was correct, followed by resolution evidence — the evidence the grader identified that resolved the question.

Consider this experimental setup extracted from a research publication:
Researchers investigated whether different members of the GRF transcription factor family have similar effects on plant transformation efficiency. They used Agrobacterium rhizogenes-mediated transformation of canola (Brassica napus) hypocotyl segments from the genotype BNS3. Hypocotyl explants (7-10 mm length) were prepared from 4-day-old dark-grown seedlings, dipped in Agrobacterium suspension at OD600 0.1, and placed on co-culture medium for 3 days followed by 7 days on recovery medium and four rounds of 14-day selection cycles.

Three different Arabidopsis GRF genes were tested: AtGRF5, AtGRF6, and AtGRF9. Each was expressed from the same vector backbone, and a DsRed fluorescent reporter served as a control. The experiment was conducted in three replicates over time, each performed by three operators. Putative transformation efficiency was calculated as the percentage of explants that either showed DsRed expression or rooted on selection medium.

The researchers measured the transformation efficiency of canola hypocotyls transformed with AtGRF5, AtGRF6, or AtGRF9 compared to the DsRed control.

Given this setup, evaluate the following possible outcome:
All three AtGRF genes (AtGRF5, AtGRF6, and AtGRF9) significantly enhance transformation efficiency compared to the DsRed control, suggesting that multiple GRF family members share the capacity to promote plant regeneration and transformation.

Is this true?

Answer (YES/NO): YES